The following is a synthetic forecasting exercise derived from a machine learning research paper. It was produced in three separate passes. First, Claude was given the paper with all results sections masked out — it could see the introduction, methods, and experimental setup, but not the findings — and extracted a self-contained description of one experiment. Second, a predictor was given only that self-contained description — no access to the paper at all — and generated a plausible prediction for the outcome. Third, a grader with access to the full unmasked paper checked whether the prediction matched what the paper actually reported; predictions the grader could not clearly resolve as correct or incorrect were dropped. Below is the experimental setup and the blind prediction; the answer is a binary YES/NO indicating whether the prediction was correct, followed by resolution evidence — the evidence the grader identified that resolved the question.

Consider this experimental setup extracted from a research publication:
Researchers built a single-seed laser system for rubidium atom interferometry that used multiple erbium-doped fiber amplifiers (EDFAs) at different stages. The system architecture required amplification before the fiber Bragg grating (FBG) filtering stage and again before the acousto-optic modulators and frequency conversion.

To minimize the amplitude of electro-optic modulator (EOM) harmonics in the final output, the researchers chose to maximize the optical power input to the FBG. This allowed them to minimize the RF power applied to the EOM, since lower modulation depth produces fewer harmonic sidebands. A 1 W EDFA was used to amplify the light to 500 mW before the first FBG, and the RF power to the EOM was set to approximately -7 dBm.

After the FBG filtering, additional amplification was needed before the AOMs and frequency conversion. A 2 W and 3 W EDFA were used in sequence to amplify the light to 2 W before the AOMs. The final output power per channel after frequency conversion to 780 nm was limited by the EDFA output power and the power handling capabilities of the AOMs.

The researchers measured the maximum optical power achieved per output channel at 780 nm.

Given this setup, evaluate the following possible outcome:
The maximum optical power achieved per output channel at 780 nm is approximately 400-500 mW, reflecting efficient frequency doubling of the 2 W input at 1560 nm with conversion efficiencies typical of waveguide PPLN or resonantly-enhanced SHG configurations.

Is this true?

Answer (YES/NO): YES